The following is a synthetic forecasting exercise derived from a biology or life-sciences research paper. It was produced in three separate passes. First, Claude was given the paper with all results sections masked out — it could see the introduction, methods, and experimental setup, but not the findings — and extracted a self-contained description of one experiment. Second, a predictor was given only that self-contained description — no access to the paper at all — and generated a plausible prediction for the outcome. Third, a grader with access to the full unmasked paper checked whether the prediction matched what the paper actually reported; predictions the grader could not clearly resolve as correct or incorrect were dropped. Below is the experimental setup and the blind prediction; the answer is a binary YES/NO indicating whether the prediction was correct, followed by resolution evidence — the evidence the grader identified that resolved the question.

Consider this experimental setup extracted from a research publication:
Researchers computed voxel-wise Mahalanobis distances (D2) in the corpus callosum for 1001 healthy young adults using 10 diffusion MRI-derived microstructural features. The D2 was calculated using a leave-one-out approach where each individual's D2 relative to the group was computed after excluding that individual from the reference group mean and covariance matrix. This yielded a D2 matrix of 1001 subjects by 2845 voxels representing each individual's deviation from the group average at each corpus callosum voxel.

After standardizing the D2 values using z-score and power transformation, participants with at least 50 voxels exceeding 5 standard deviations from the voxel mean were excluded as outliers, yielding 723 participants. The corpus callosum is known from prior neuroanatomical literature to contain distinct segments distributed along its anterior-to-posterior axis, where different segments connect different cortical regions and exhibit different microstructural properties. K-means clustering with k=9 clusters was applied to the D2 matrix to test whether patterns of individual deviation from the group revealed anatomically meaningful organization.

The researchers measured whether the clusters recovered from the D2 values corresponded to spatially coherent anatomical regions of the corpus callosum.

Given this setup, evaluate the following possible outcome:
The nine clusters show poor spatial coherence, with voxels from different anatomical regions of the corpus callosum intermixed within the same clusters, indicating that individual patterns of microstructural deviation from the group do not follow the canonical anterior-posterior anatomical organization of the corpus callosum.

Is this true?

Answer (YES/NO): NO